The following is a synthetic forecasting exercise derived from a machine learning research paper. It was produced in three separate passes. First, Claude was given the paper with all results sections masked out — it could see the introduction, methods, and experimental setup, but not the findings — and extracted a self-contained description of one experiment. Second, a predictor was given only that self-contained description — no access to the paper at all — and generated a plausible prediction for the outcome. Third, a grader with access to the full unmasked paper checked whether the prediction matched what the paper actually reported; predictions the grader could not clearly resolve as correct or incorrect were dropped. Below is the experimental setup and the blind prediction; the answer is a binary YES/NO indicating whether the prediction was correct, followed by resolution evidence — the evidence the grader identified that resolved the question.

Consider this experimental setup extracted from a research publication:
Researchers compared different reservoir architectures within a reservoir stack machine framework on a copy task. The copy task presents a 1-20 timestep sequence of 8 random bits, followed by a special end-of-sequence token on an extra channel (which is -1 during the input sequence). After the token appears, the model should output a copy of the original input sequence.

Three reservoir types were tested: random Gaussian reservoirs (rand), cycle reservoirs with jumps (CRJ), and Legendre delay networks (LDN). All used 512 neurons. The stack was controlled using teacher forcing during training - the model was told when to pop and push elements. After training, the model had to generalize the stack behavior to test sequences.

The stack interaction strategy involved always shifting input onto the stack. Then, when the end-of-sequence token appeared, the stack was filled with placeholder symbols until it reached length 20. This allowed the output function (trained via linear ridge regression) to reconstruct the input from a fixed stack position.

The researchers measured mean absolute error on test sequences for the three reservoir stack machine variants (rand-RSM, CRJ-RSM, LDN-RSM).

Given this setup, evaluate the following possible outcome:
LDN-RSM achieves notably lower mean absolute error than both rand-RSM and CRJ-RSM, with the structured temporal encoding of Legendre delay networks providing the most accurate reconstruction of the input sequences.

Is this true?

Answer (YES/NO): YES